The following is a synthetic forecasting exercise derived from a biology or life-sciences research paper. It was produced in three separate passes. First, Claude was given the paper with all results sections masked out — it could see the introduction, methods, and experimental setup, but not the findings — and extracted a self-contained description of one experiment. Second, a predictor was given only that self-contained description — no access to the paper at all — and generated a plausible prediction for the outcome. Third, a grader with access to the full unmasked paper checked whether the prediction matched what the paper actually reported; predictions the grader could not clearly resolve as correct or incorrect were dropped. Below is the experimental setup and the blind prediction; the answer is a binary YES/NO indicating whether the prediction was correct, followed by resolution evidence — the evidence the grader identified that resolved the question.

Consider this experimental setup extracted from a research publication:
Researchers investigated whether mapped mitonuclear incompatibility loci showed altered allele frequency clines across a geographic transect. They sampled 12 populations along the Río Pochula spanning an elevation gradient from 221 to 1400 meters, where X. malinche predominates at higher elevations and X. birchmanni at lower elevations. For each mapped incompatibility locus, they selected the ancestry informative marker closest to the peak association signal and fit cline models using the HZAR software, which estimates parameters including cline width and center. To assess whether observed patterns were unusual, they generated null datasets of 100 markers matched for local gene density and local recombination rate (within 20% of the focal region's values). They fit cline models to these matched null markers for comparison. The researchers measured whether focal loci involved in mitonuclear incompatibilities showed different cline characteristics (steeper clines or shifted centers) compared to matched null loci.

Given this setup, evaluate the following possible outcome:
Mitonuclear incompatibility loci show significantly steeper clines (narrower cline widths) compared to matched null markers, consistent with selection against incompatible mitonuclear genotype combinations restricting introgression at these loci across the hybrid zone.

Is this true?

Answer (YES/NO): NO